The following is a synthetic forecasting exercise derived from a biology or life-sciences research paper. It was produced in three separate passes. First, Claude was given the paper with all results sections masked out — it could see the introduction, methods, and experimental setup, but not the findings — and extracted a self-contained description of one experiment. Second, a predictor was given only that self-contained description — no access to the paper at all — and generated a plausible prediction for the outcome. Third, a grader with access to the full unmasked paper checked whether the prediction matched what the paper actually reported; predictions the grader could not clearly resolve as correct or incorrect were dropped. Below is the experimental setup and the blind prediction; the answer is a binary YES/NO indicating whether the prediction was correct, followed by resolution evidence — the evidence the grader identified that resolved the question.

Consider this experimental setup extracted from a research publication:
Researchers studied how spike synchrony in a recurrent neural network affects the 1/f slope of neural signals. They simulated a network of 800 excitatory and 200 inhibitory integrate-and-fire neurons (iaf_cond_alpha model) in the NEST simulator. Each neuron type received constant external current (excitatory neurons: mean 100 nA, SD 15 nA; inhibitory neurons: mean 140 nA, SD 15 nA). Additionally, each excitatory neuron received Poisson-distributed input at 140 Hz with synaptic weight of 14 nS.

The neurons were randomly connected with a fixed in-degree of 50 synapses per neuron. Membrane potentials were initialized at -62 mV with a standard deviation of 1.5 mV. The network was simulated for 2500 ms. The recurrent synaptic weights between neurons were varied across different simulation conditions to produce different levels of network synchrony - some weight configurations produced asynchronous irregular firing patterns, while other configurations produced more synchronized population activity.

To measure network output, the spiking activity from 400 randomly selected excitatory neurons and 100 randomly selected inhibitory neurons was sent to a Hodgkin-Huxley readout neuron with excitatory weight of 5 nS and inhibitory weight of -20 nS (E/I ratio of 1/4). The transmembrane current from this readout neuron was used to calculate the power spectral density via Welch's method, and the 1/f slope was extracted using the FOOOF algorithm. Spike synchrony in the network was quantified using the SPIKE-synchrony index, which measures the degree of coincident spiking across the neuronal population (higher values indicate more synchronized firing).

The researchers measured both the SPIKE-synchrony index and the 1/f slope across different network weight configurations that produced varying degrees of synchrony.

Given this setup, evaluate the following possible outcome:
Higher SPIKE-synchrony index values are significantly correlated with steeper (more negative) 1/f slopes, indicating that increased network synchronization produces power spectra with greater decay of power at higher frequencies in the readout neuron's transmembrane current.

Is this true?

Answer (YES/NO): YES